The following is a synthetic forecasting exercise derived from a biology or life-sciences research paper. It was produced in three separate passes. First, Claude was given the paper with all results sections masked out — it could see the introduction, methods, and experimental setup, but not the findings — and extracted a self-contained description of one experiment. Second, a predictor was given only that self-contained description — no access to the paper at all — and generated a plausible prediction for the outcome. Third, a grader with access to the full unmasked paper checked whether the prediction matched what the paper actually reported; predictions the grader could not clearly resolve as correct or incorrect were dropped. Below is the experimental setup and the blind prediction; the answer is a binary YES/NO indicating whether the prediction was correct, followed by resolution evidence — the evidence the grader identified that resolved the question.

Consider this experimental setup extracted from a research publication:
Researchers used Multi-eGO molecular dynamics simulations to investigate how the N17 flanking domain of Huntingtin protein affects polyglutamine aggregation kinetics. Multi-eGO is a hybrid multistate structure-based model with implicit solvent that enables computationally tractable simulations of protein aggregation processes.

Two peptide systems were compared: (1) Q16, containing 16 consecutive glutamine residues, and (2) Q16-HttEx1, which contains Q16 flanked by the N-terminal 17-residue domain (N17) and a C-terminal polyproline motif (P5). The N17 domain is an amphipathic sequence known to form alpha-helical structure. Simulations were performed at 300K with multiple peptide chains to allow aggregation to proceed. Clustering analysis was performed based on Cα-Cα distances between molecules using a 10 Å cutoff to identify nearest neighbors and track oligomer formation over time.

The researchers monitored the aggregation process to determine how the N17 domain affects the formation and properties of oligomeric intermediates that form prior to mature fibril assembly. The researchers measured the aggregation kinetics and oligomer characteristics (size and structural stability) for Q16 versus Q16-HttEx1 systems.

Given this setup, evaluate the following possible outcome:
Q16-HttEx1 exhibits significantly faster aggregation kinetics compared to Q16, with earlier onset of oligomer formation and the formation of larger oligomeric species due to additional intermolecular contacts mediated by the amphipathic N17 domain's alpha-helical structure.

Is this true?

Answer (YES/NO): NO